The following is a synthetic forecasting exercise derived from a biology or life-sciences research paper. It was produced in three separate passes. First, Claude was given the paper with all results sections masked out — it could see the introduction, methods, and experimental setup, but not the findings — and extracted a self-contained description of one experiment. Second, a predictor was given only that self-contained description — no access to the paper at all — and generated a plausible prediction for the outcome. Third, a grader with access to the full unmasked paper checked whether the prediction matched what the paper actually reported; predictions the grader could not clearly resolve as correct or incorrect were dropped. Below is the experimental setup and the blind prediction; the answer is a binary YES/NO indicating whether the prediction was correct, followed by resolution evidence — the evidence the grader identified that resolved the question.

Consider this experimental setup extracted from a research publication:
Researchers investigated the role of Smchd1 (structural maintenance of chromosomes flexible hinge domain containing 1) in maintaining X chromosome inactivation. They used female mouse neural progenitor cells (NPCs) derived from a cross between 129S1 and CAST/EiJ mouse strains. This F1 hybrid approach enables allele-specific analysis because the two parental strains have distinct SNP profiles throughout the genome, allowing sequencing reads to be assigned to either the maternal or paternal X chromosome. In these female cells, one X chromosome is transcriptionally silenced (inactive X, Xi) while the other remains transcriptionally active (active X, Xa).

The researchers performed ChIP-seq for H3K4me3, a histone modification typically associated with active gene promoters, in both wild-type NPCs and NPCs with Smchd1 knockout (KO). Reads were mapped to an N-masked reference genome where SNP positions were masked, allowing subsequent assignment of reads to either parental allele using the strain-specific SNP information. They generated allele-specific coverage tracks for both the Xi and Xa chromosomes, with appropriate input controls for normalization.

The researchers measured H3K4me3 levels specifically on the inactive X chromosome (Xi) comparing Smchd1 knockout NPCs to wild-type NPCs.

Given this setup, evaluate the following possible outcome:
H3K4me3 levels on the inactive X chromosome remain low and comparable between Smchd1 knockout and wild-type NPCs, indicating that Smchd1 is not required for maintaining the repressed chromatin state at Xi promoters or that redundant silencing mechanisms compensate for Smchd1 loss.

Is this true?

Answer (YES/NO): NO